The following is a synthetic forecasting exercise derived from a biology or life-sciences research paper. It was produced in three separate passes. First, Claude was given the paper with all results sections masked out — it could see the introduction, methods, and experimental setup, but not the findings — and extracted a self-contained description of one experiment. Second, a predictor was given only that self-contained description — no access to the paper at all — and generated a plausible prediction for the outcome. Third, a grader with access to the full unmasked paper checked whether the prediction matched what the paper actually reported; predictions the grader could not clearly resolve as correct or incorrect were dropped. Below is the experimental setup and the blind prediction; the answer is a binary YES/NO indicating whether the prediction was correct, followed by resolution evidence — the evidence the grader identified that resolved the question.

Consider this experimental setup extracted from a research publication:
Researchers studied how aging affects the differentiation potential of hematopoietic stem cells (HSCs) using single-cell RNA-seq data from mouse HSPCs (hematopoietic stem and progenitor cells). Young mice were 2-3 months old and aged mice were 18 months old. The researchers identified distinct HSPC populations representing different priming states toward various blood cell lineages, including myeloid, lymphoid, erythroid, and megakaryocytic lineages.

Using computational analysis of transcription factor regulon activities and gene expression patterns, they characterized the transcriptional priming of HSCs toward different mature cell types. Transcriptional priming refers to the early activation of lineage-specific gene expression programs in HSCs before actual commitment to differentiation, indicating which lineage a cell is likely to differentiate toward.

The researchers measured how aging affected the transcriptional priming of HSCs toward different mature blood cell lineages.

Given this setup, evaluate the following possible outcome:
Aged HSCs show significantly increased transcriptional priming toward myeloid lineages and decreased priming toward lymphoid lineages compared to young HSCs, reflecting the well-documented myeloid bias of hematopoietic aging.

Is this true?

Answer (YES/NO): NO